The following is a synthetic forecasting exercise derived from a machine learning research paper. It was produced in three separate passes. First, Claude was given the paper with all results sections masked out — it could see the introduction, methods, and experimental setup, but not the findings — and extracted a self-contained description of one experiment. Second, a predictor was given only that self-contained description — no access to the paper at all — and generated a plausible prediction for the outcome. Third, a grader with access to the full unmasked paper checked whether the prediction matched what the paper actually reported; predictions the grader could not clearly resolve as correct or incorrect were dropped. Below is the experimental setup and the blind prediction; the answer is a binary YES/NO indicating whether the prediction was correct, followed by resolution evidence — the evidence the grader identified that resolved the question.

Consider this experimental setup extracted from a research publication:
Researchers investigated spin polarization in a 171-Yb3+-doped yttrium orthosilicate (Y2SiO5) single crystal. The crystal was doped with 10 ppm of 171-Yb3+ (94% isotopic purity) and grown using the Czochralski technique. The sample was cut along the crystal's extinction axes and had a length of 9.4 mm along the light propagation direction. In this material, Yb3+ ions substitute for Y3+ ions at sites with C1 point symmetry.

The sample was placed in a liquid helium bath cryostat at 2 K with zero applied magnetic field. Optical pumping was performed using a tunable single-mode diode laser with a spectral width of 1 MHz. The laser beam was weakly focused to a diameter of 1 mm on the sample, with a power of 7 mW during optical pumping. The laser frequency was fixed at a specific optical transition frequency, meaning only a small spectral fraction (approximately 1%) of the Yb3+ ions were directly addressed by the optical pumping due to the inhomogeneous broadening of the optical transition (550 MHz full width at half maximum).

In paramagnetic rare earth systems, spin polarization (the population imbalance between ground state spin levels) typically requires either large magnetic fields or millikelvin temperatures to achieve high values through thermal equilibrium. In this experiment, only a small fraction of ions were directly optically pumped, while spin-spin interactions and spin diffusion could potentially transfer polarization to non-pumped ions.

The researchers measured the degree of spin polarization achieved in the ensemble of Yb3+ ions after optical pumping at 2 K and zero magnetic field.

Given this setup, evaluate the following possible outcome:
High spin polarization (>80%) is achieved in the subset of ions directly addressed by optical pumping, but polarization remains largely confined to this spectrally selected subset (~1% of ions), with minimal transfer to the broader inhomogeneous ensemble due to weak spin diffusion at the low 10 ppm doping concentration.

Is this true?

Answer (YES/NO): NO